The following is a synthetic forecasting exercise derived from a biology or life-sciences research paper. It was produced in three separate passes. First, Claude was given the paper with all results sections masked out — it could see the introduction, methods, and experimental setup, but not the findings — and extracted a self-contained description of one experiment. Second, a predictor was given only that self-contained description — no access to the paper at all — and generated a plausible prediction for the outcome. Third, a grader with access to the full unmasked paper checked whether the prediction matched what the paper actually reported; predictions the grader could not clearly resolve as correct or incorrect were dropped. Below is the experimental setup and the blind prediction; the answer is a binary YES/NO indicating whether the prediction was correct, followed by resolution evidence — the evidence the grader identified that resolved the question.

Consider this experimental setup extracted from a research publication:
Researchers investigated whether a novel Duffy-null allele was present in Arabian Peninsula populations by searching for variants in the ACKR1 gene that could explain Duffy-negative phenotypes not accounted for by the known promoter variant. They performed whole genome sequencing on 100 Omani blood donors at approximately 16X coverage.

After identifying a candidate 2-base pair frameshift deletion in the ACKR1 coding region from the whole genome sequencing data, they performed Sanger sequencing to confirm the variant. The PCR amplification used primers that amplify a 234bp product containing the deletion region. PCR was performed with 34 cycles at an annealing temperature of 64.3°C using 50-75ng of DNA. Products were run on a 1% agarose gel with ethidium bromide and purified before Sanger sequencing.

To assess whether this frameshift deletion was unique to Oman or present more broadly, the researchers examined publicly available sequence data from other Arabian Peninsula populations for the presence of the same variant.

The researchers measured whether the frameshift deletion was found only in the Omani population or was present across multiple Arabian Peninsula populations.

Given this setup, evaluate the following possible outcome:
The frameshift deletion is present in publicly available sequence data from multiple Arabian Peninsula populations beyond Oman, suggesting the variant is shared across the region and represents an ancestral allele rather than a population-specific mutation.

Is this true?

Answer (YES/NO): YES